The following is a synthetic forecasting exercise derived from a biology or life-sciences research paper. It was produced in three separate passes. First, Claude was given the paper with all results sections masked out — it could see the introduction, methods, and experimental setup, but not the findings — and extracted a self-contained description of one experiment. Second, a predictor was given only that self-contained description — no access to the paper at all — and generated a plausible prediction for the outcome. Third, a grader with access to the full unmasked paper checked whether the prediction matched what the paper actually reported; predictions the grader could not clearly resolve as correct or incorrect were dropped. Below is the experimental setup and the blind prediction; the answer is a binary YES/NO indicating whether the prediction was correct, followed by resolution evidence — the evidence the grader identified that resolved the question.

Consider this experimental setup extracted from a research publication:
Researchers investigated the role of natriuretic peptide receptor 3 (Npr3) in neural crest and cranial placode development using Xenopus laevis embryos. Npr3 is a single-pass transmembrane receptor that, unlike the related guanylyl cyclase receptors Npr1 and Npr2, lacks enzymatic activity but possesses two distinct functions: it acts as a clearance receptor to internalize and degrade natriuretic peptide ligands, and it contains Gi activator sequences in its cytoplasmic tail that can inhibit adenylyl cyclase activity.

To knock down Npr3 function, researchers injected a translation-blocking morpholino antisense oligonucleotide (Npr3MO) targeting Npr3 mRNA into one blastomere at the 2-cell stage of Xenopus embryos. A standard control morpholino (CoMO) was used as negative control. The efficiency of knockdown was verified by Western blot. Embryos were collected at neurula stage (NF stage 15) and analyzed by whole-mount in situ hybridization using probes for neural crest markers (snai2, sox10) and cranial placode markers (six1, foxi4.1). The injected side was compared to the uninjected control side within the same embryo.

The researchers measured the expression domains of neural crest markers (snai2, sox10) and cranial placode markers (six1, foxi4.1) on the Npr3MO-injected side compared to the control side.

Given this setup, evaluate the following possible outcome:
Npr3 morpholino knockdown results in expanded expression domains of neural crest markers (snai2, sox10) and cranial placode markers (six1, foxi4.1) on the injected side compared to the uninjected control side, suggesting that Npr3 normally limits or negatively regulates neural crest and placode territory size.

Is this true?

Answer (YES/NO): NO